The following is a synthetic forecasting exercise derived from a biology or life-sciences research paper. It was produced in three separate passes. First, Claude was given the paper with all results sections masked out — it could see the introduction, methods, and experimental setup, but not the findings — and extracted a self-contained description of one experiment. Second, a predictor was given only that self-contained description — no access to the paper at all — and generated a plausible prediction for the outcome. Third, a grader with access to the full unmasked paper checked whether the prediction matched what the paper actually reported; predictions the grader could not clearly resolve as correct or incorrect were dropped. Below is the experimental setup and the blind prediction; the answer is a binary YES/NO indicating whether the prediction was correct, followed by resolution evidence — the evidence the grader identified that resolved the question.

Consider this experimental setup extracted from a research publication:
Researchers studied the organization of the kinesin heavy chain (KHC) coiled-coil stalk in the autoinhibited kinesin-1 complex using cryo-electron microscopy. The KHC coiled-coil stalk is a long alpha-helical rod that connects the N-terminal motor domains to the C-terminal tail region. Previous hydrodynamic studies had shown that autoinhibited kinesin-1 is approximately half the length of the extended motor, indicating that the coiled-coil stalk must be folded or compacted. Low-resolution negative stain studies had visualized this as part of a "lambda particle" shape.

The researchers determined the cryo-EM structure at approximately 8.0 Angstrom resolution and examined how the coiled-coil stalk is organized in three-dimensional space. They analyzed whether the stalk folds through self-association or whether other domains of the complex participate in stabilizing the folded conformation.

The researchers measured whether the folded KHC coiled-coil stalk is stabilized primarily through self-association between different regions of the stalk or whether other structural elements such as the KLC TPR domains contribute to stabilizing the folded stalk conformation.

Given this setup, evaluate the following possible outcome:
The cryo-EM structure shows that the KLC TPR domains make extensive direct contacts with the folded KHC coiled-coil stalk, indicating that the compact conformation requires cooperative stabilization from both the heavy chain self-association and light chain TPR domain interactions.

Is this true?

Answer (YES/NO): YES